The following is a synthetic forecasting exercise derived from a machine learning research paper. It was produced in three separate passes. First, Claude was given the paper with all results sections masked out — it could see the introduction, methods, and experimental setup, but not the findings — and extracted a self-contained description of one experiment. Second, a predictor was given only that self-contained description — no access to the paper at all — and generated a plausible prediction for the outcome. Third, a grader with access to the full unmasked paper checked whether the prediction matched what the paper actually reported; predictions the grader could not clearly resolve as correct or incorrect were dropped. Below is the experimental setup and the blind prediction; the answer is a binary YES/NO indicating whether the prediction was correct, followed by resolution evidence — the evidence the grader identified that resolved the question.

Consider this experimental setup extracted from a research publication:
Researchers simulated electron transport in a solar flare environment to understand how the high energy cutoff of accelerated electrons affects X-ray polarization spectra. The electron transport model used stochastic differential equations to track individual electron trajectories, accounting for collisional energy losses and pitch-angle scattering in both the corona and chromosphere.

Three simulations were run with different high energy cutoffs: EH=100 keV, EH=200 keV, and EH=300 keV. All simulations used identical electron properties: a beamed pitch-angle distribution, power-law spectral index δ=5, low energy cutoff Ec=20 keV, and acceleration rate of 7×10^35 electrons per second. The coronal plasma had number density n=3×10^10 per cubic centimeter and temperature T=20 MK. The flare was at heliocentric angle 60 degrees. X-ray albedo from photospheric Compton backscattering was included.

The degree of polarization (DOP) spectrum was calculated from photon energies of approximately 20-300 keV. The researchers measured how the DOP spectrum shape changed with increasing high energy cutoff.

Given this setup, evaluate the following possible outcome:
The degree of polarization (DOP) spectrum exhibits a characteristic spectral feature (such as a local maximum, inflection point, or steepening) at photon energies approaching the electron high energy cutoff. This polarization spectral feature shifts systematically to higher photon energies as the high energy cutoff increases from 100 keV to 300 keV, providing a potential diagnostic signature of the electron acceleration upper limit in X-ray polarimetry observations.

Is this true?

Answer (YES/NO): NO